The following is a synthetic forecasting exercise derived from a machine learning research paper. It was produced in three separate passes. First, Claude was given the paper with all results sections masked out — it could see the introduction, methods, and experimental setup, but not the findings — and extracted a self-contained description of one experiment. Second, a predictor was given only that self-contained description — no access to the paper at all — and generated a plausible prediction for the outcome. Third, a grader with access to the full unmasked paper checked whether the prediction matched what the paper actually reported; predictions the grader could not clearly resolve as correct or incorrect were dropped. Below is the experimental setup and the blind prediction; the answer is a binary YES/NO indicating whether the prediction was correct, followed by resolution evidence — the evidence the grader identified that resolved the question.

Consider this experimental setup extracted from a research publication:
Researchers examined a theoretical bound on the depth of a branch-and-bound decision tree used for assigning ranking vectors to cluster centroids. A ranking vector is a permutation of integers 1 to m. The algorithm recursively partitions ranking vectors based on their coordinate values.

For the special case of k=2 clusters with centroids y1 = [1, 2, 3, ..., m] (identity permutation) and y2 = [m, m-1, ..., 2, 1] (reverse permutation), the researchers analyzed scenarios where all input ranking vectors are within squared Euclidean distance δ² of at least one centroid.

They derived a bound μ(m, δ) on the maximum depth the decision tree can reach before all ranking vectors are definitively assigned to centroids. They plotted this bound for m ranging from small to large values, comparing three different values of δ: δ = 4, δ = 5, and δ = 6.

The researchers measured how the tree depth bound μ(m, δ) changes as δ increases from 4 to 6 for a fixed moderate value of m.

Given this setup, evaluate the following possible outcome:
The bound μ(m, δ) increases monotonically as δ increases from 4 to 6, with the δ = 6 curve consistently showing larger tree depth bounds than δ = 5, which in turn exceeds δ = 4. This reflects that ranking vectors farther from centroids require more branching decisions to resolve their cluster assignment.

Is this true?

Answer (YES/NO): YES